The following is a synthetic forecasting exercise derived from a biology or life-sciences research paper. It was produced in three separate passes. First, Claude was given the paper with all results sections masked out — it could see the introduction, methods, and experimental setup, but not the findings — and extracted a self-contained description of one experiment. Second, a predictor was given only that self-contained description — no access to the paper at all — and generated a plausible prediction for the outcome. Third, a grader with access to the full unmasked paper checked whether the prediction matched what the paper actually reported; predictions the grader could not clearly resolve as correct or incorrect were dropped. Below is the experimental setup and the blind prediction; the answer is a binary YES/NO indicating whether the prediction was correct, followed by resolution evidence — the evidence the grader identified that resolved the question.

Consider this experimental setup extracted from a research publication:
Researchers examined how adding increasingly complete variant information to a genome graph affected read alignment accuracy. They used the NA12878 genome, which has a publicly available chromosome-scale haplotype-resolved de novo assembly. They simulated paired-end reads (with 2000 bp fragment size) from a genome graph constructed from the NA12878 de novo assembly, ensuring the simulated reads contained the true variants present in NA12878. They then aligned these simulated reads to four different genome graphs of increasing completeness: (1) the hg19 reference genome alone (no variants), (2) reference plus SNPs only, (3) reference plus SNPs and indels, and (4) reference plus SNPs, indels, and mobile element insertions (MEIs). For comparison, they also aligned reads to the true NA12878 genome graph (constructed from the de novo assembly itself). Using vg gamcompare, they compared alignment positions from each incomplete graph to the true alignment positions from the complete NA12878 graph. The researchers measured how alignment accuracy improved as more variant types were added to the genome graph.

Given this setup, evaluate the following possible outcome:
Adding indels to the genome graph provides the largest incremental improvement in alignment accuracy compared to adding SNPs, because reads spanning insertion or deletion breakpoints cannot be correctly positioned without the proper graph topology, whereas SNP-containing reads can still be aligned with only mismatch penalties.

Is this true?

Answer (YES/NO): NO